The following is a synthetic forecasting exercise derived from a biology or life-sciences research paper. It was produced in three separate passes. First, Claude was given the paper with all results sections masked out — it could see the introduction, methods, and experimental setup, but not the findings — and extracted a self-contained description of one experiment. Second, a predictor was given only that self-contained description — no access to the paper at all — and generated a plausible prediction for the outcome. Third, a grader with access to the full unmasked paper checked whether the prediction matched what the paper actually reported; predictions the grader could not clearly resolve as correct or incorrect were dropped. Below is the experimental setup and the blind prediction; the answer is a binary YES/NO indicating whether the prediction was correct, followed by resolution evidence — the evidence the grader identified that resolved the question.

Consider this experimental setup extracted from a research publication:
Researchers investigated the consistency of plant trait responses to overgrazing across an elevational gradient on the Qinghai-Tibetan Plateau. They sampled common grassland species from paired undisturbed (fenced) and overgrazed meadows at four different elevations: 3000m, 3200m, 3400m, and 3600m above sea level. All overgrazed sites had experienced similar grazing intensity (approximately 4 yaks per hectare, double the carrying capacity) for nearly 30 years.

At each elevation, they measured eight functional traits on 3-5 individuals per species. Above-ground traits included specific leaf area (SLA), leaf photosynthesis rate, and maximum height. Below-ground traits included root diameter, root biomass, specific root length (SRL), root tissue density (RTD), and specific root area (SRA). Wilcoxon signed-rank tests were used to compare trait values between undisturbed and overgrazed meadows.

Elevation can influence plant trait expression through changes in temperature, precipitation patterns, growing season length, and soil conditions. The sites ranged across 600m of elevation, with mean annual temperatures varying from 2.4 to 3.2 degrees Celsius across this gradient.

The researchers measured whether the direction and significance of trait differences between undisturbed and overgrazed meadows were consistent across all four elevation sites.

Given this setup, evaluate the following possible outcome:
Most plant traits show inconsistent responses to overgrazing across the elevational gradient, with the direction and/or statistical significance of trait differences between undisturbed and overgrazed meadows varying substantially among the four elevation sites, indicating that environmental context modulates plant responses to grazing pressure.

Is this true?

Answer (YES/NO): NO